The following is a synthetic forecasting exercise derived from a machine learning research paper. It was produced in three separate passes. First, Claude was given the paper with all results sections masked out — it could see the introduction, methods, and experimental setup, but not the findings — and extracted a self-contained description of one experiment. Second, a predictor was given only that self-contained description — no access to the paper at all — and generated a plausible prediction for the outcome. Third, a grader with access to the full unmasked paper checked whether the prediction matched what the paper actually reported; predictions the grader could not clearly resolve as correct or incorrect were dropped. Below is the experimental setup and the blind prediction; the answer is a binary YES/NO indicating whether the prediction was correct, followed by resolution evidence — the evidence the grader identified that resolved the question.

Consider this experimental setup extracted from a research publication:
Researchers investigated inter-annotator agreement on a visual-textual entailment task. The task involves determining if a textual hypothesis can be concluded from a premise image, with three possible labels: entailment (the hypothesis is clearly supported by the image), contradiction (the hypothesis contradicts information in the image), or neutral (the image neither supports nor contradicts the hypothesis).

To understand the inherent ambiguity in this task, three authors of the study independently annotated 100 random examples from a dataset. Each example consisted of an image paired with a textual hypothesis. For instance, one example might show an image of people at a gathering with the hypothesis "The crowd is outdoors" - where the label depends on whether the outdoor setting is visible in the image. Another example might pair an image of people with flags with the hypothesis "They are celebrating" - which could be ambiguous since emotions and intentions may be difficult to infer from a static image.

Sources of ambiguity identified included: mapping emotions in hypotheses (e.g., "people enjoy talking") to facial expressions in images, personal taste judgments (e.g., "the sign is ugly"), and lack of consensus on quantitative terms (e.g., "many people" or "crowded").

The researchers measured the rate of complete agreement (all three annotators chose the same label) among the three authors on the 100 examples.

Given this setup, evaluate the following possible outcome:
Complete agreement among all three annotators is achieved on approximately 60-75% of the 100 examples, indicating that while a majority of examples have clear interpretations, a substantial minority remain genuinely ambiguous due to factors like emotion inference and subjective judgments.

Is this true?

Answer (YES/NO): NO